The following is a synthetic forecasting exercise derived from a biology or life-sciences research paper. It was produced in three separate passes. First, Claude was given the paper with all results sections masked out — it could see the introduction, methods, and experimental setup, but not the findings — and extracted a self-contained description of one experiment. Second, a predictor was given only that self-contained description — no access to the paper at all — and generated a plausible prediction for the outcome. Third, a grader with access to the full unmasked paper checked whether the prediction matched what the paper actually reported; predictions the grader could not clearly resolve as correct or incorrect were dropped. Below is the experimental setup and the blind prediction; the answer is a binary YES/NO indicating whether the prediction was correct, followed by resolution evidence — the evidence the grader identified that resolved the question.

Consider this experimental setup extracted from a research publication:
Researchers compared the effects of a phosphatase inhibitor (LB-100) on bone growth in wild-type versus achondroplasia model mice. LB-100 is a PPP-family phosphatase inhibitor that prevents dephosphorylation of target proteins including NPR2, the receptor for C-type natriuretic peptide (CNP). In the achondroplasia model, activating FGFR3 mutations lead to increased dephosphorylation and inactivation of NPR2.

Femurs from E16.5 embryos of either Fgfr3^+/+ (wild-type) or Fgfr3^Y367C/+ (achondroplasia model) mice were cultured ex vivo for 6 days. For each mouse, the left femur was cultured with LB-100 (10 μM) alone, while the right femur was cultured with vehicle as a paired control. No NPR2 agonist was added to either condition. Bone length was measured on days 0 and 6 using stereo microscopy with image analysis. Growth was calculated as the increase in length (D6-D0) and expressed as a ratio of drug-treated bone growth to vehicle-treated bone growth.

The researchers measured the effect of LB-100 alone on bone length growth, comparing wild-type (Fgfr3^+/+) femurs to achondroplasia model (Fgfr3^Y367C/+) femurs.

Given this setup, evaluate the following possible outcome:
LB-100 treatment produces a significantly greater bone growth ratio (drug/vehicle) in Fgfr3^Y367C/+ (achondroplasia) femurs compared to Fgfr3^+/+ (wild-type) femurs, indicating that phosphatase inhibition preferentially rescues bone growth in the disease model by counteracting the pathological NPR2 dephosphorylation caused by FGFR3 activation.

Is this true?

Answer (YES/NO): NO